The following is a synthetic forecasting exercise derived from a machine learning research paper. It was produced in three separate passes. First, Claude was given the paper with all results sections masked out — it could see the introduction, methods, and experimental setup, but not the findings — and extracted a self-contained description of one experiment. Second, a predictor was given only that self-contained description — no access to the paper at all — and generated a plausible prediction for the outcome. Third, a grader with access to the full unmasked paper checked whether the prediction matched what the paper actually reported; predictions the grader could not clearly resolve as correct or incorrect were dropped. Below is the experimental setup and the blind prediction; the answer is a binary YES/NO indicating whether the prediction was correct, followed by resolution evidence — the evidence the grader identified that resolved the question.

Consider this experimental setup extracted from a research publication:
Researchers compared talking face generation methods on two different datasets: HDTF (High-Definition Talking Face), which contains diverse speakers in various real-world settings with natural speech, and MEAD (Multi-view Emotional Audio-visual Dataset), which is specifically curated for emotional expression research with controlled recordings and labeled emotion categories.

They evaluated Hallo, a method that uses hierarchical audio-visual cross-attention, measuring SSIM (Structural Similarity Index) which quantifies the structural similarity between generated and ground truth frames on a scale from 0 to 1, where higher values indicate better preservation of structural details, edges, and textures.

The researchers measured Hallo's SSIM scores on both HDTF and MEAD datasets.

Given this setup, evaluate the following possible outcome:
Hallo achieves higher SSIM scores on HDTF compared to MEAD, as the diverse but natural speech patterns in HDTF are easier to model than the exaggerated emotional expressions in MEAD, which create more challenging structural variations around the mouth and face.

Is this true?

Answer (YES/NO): NO